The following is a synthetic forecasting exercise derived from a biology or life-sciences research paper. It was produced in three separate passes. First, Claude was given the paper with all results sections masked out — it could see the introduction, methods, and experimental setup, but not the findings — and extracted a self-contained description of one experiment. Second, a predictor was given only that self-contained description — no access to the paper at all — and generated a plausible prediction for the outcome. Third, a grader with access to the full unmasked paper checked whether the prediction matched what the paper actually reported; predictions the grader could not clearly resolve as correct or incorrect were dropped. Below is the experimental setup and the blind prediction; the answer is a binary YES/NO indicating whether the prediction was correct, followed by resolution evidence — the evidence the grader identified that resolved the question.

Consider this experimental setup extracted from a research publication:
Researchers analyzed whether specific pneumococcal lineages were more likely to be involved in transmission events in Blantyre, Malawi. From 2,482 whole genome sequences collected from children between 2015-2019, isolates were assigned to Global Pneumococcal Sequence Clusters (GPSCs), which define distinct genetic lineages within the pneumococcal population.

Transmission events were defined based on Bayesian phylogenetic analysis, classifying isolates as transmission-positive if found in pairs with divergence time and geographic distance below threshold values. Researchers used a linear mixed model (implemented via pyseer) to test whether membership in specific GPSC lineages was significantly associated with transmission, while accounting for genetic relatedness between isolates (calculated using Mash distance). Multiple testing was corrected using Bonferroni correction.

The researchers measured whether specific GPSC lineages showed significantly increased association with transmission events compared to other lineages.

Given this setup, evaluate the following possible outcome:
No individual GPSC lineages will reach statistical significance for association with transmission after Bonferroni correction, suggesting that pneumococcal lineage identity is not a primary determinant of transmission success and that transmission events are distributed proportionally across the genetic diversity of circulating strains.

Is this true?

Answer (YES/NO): NO